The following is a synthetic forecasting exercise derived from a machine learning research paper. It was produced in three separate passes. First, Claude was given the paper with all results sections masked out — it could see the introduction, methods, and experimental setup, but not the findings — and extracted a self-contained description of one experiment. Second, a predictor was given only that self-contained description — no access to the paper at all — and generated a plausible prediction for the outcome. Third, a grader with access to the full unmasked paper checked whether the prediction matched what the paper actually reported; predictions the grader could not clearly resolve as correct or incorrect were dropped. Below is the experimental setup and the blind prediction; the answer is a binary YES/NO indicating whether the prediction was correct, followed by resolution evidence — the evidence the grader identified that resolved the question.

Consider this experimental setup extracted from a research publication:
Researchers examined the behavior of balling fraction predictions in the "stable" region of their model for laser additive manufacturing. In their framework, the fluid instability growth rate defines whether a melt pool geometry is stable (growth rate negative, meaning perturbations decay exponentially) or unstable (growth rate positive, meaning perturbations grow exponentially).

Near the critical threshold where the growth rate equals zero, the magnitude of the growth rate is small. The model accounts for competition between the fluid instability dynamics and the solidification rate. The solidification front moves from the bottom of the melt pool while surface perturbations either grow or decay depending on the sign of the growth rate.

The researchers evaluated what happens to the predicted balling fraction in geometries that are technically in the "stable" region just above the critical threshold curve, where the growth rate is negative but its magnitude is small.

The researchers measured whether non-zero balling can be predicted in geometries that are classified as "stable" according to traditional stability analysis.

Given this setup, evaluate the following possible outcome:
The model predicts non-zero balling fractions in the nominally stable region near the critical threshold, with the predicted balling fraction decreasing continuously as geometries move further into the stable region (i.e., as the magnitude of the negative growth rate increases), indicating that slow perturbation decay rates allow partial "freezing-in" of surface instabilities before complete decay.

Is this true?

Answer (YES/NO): YES